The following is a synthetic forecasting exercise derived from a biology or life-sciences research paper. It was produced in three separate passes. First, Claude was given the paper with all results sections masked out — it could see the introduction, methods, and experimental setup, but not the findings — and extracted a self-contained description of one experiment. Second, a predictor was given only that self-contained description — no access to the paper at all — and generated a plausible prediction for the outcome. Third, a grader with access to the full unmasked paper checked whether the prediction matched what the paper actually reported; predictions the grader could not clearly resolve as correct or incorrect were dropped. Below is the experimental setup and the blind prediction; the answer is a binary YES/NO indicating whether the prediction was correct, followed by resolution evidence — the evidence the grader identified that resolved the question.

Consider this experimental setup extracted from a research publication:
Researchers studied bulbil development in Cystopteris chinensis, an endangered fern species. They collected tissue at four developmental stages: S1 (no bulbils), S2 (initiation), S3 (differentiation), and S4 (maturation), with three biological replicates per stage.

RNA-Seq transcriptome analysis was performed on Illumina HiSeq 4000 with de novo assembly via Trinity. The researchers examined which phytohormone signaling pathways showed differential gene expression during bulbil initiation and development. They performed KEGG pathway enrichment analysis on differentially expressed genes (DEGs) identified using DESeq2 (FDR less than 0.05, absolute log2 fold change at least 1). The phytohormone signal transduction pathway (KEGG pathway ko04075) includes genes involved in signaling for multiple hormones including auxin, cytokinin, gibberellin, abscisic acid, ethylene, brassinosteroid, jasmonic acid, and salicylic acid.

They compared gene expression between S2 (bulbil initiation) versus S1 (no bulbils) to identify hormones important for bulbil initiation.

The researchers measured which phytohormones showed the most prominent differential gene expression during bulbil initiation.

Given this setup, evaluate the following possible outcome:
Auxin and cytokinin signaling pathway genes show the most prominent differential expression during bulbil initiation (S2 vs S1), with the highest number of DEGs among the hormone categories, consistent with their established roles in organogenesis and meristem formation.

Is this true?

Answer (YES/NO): NO